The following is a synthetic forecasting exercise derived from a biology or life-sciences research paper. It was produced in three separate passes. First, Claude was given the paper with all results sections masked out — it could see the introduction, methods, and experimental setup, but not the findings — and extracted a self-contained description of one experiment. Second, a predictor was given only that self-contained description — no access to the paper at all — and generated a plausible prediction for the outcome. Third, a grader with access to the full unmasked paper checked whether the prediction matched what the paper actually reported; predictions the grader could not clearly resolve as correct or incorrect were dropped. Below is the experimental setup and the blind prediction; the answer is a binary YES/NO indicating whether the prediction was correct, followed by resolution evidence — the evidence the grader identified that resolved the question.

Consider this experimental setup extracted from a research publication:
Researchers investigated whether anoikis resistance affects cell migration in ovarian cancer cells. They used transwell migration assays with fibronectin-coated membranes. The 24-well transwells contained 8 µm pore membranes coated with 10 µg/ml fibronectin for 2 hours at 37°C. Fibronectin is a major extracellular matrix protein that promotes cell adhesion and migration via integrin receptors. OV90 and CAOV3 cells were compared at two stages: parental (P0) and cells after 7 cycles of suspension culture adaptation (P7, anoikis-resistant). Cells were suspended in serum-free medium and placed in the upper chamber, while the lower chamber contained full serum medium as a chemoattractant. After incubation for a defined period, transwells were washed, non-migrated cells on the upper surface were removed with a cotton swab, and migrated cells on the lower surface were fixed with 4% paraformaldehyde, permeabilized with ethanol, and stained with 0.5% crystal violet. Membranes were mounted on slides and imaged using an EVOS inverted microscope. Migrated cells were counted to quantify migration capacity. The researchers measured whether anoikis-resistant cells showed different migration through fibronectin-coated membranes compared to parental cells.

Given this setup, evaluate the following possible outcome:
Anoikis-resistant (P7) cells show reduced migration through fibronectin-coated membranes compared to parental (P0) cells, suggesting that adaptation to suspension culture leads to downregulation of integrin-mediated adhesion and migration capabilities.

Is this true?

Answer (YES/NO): NO